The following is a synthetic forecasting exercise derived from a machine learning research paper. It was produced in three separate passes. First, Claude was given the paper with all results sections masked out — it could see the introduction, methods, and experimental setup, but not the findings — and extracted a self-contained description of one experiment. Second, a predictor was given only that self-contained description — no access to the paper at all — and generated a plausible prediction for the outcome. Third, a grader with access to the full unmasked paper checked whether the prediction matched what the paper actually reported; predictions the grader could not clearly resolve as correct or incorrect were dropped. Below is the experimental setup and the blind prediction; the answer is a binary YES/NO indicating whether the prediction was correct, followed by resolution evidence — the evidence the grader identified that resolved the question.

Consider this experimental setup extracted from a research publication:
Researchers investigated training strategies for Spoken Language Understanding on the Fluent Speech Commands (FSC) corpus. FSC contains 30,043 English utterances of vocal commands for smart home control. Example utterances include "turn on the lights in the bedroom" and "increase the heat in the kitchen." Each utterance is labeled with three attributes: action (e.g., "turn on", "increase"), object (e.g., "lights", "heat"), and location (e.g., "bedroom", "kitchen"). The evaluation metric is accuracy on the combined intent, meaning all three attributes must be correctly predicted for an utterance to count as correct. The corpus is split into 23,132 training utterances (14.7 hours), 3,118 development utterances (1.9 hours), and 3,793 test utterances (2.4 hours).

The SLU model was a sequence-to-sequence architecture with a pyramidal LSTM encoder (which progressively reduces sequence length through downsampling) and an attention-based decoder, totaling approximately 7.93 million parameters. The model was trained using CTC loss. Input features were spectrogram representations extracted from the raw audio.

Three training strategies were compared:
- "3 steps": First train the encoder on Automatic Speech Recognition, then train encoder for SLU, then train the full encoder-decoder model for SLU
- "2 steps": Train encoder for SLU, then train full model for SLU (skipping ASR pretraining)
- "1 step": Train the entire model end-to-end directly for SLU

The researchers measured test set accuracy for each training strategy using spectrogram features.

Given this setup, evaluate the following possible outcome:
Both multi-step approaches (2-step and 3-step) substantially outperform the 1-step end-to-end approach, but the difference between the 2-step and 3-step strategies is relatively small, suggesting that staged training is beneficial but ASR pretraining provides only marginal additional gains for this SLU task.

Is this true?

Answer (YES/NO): NO